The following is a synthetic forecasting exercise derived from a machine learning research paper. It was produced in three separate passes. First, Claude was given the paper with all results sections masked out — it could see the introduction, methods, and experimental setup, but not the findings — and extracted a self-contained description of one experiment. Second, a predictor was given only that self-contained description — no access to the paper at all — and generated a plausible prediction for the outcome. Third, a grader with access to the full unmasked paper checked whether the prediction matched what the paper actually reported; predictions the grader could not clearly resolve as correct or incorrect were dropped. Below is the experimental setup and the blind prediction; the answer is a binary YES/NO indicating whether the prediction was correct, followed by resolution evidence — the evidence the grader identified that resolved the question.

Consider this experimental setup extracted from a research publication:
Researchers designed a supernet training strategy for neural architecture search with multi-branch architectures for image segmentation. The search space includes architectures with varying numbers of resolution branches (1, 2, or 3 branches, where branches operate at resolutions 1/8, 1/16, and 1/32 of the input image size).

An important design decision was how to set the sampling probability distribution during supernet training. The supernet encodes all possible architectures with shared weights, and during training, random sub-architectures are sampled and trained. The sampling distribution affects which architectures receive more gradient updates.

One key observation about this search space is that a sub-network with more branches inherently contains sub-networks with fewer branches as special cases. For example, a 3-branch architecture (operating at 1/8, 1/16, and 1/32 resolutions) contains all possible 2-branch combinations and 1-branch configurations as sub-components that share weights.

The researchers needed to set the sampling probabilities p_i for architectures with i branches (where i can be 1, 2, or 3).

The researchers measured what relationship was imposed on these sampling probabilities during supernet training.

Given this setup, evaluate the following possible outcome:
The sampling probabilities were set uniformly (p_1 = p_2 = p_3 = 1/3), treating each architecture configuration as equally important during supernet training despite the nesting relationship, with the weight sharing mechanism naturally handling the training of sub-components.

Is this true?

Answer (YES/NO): NO